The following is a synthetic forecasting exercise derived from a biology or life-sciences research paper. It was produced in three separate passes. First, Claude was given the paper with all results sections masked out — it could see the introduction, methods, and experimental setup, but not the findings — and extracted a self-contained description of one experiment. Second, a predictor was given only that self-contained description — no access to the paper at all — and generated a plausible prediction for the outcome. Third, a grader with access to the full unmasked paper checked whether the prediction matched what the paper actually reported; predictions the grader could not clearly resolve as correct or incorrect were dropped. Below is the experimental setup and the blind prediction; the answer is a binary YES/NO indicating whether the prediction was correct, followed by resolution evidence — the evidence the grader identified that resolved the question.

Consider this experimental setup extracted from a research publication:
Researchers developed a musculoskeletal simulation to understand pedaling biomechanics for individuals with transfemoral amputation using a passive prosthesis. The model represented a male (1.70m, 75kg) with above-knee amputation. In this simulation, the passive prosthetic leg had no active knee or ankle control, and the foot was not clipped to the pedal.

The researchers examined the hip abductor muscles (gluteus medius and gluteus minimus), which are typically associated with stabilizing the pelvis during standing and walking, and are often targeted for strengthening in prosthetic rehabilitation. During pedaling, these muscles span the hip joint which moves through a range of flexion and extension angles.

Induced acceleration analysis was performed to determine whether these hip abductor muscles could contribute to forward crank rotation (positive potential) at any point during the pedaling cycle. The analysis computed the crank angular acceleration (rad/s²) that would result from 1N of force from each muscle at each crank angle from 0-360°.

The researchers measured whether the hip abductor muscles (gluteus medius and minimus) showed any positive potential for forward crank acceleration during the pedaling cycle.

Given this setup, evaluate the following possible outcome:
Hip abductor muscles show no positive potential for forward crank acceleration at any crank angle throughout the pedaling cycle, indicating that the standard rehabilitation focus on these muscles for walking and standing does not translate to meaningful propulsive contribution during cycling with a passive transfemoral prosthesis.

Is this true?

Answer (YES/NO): NO